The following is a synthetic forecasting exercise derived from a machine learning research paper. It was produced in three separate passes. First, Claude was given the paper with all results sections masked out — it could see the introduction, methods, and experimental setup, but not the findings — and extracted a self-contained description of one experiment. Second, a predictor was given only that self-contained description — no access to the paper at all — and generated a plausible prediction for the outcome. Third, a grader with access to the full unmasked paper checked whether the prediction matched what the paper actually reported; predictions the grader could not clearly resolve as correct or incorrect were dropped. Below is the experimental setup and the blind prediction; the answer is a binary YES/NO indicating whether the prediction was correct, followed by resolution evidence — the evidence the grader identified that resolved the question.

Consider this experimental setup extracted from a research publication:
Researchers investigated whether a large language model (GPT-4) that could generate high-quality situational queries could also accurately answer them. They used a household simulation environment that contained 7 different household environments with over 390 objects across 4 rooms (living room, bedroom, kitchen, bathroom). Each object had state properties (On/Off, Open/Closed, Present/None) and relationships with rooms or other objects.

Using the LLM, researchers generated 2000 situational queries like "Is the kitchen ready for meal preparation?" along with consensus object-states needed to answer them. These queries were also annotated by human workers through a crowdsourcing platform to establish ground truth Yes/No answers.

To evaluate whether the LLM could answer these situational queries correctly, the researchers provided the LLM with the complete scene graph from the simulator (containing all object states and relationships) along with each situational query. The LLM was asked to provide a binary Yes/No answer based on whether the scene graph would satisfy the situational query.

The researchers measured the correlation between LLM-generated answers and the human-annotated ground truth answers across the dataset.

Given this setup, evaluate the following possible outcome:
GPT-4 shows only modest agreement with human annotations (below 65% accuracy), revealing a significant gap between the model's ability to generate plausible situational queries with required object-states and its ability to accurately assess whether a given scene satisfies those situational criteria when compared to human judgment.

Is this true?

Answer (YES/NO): YES